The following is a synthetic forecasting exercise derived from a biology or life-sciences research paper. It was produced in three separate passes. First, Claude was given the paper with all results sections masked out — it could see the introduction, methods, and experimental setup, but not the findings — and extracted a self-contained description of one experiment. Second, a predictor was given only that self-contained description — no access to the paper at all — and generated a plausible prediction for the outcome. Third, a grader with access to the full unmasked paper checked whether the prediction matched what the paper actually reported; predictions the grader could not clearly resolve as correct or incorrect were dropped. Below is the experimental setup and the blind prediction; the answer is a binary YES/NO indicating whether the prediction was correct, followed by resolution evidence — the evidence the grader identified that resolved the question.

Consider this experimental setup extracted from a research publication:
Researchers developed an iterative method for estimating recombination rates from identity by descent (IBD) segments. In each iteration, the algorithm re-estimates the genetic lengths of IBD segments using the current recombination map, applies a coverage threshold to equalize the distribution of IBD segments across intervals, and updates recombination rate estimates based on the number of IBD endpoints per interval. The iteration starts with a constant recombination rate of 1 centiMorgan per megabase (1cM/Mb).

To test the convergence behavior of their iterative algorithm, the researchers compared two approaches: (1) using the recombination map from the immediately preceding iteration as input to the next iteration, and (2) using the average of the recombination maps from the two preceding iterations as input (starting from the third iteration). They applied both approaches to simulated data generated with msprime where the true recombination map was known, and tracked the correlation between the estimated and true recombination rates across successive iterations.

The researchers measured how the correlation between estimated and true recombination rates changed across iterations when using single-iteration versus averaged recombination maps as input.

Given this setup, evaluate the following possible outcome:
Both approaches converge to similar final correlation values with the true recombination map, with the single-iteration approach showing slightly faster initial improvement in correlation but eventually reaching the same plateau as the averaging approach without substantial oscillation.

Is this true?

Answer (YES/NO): NO